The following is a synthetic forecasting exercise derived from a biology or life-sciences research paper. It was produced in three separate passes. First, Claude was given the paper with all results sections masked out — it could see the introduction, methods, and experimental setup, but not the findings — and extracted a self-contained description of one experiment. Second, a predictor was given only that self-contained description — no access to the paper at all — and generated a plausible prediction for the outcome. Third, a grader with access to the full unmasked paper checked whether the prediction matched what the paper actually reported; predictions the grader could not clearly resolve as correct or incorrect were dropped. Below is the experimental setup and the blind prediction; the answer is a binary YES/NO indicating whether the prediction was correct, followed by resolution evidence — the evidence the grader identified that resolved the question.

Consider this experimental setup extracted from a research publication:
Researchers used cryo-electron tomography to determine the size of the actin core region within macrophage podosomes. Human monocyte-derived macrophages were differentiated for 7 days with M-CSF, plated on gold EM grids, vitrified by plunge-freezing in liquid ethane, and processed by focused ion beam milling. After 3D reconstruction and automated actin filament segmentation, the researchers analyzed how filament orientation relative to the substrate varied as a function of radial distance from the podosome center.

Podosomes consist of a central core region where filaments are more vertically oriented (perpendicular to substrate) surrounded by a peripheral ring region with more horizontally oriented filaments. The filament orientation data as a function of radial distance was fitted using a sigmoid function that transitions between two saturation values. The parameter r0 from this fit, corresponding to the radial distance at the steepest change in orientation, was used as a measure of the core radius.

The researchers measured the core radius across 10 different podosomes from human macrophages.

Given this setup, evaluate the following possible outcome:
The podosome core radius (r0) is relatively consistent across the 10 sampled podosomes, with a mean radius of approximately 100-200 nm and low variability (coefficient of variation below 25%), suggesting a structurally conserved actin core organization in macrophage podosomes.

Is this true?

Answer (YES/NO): NO